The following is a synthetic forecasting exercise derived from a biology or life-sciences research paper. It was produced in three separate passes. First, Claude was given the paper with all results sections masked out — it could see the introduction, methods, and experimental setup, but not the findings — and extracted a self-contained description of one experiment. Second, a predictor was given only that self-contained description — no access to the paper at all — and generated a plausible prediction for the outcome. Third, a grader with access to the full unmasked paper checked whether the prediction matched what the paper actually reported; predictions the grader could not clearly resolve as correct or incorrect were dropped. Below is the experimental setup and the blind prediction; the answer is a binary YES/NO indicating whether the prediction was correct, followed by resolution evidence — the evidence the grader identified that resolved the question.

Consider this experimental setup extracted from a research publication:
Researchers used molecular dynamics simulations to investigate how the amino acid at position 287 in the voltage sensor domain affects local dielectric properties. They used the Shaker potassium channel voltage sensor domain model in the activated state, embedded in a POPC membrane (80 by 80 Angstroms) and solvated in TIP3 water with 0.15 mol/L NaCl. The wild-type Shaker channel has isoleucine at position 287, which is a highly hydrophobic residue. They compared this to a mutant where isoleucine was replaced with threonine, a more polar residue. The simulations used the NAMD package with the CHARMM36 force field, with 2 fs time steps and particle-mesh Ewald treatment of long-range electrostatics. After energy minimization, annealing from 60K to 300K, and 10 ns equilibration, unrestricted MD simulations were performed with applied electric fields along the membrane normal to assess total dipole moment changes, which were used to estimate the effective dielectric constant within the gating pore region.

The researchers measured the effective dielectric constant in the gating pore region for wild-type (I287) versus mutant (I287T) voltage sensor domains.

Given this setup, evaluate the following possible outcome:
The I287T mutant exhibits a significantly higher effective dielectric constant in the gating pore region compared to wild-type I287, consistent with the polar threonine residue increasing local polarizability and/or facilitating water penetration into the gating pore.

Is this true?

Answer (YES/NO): YES